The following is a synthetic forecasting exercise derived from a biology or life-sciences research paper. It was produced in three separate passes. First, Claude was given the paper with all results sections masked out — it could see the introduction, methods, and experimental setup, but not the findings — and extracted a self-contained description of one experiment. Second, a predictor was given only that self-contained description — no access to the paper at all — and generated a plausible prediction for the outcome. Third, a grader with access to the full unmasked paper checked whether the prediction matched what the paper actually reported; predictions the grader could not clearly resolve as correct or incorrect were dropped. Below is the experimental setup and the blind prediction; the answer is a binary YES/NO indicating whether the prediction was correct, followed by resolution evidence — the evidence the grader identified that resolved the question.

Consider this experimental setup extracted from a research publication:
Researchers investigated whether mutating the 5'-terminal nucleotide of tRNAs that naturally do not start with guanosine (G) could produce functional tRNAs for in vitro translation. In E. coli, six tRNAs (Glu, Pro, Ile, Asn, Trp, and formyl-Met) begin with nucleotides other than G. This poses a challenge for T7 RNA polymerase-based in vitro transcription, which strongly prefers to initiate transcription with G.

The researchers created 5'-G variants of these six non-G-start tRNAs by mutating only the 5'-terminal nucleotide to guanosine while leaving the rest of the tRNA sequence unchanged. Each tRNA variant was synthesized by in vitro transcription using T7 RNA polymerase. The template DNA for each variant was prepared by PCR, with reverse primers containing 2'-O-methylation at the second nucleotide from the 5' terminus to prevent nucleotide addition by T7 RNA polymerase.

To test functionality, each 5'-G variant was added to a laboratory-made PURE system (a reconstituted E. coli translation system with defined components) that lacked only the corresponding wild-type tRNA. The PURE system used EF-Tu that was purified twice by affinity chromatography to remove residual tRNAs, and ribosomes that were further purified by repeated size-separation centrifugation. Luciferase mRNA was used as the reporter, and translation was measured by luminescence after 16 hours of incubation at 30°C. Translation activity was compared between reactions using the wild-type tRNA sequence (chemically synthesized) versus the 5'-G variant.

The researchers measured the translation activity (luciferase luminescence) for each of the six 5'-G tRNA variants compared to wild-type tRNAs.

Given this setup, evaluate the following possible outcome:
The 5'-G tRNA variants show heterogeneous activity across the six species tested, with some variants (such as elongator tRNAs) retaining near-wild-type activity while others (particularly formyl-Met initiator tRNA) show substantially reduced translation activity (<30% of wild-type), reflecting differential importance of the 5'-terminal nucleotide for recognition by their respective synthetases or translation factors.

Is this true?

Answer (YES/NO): NO